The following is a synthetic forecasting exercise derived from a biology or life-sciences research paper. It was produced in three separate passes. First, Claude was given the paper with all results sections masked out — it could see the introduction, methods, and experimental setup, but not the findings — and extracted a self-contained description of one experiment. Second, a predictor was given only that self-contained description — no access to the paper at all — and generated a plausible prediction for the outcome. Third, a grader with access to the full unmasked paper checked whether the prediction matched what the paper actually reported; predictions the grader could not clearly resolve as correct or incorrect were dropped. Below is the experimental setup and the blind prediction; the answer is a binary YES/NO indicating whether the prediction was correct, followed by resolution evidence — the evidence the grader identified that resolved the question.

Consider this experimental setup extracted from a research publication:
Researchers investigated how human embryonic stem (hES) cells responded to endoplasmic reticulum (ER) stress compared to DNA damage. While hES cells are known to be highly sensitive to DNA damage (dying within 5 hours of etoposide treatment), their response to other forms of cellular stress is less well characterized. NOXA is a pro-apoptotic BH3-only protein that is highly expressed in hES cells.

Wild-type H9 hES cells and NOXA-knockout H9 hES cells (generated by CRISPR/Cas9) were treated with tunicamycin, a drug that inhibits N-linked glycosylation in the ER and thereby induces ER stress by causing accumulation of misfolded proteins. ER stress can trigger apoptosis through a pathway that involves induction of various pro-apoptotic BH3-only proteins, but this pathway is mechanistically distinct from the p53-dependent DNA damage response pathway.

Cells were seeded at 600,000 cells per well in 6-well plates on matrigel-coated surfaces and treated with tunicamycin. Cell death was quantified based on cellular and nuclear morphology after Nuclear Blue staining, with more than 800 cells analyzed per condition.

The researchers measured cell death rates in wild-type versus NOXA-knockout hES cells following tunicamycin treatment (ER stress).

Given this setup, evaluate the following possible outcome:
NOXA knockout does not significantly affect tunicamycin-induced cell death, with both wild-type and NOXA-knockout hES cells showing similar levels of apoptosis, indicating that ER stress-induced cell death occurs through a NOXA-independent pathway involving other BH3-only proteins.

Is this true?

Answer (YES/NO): NO